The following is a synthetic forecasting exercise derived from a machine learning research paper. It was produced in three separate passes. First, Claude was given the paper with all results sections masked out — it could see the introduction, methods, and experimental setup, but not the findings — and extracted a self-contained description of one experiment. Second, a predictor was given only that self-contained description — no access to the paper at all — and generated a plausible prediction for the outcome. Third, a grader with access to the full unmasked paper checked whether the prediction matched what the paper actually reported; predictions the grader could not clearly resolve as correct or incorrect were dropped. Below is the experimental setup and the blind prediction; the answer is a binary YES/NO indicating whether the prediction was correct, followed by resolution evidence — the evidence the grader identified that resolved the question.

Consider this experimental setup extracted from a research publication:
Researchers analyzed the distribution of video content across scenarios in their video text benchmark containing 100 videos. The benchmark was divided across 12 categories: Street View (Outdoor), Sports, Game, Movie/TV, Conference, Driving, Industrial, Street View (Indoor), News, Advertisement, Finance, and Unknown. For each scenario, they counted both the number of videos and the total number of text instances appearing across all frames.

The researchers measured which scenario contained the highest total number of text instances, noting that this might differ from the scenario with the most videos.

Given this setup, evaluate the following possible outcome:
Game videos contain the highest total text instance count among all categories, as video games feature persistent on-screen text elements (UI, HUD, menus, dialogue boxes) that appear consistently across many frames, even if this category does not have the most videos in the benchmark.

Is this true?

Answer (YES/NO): NO